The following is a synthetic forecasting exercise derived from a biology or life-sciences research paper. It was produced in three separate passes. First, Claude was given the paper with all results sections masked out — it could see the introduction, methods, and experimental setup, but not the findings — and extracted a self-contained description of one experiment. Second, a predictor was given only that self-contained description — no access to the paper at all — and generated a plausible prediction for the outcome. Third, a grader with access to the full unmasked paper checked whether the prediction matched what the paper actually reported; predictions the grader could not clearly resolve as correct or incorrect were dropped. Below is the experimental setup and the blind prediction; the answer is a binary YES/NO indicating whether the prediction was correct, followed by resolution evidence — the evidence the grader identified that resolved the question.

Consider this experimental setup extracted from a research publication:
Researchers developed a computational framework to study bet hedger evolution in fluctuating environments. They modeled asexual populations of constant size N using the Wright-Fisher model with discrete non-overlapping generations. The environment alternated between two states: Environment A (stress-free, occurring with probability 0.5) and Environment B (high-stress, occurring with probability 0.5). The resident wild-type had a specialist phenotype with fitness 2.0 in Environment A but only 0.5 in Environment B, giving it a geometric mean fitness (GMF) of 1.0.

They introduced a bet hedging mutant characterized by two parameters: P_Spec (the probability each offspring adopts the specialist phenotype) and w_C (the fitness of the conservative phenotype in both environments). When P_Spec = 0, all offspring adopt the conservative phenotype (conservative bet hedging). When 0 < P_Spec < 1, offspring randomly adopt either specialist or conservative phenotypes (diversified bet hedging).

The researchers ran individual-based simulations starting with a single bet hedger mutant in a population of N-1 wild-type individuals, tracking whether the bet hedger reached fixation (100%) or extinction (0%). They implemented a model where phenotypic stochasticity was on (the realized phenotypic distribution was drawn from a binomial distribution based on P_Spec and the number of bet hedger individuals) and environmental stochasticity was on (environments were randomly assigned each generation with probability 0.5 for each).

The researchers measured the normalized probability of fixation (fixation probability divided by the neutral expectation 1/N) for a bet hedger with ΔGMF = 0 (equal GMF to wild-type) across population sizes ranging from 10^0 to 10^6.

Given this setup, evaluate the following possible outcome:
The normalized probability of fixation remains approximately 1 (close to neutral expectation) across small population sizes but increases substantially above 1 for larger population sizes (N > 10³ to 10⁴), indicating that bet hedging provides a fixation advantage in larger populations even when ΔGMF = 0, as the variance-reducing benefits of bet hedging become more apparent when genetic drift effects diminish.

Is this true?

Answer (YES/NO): NO